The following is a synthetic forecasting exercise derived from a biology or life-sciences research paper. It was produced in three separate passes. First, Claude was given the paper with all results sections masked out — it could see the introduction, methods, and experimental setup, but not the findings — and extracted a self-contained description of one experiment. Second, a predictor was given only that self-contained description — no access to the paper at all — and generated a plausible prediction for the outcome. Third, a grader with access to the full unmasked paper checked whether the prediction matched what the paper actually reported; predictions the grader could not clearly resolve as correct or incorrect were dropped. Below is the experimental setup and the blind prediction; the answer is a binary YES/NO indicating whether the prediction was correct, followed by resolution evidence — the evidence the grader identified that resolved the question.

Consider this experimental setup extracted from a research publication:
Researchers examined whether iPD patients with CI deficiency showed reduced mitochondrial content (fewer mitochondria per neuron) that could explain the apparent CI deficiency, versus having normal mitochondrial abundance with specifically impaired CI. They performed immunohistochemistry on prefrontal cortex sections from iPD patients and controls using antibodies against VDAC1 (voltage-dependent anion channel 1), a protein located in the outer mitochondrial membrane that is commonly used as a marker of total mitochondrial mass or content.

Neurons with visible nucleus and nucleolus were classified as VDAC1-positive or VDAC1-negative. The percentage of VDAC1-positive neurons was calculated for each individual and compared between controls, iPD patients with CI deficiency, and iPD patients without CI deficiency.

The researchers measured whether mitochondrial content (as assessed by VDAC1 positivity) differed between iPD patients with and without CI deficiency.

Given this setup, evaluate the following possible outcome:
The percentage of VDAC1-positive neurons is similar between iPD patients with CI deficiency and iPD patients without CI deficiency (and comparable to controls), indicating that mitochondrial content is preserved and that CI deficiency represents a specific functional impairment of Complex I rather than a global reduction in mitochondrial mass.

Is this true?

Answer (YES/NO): YES